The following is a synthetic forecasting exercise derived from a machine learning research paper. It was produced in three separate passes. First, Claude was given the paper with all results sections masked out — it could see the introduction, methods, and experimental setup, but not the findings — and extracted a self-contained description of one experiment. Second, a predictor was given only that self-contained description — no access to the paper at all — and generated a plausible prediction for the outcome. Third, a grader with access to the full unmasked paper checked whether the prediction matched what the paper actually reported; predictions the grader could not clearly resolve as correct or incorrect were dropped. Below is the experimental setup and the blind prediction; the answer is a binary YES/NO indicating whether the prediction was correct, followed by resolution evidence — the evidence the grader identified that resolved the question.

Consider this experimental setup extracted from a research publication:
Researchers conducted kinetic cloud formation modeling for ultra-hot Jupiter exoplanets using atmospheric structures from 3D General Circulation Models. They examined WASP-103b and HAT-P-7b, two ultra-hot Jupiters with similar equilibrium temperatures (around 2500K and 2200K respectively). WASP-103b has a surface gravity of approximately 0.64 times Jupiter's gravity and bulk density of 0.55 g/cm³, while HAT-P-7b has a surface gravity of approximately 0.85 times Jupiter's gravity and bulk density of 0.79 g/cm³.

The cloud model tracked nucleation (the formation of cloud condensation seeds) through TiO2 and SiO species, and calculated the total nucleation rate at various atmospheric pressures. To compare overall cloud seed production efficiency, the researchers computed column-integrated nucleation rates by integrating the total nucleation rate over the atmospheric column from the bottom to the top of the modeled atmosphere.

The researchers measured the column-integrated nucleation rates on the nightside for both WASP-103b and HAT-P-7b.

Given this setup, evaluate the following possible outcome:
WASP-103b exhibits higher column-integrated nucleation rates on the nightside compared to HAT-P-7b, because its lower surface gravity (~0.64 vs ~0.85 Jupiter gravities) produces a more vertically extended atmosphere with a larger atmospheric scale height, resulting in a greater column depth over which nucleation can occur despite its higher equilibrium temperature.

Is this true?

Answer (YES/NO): YES